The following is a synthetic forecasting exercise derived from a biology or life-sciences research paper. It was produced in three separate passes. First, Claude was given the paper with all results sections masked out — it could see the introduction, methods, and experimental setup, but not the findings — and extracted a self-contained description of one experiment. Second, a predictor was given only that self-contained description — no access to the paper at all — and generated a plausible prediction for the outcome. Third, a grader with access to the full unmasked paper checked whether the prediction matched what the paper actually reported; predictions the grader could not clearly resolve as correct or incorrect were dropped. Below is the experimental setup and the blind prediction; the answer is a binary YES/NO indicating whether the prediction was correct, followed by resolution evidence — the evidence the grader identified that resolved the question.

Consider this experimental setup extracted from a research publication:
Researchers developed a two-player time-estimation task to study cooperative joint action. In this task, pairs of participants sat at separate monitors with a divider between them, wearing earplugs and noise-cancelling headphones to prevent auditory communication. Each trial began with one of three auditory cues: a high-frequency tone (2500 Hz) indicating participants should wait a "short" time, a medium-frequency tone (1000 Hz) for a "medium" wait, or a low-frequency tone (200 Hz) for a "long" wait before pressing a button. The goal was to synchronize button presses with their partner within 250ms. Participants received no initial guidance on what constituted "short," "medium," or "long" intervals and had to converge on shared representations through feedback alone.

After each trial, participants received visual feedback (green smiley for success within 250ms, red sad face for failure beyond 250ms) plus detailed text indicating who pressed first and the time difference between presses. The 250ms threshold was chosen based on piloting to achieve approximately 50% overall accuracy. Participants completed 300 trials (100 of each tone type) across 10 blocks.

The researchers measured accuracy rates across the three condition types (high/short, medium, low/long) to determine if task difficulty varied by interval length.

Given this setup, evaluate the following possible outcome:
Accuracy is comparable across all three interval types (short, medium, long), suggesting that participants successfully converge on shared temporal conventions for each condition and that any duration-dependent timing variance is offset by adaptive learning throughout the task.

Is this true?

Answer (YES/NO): NO